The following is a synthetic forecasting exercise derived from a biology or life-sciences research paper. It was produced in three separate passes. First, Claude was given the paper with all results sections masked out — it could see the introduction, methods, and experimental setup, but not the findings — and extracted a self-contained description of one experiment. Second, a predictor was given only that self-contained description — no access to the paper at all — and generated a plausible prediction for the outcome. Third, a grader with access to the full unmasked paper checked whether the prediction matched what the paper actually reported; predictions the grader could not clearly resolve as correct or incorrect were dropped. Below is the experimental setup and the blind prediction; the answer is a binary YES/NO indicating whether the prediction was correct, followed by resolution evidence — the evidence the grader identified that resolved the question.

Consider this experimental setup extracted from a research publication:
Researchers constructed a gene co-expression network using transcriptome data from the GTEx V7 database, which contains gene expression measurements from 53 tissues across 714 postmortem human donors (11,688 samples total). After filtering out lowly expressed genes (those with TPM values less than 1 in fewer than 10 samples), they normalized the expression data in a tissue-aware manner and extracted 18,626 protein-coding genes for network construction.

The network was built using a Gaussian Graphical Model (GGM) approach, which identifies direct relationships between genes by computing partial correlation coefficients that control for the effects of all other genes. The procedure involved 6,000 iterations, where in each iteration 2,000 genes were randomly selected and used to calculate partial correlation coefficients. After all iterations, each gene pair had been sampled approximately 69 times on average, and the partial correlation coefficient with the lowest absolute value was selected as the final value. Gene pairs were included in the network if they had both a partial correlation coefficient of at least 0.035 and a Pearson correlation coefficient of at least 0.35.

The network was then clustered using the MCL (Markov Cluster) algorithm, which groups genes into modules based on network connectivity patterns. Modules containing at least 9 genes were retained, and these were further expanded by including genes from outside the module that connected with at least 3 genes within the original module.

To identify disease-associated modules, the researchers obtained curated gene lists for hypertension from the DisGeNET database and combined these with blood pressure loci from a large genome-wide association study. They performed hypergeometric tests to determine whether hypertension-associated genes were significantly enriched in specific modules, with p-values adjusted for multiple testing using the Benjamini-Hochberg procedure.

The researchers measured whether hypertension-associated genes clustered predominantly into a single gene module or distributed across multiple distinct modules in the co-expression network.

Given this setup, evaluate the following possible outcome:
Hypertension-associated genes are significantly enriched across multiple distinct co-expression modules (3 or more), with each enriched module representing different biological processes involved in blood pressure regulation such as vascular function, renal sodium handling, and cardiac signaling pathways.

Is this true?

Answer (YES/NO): YES